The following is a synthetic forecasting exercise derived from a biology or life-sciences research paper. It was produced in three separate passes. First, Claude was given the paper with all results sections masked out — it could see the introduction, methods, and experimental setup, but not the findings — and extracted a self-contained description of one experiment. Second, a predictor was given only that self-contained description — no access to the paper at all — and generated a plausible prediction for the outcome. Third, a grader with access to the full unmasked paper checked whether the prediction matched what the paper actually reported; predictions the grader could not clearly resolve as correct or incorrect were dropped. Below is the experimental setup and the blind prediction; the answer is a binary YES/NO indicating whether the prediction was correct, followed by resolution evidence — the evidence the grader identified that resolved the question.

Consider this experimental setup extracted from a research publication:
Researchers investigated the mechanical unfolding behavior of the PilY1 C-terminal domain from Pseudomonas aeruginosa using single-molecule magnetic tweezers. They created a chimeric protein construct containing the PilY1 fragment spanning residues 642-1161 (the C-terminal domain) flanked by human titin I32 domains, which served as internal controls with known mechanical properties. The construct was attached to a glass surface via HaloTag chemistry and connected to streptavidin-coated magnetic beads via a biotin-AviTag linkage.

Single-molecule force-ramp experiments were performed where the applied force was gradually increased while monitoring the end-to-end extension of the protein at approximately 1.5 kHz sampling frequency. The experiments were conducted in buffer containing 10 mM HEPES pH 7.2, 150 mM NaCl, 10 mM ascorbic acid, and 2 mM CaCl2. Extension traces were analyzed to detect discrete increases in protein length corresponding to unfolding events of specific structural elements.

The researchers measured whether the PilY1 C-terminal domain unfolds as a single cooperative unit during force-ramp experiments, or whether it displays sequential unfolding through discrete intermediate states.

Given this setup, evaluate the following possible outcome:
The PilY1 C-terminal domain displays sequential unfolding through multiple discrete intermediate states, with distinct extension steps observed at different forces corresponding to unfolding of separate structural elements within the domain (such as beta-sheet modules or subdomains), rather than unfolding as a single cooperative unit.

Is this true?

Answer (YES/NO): YES